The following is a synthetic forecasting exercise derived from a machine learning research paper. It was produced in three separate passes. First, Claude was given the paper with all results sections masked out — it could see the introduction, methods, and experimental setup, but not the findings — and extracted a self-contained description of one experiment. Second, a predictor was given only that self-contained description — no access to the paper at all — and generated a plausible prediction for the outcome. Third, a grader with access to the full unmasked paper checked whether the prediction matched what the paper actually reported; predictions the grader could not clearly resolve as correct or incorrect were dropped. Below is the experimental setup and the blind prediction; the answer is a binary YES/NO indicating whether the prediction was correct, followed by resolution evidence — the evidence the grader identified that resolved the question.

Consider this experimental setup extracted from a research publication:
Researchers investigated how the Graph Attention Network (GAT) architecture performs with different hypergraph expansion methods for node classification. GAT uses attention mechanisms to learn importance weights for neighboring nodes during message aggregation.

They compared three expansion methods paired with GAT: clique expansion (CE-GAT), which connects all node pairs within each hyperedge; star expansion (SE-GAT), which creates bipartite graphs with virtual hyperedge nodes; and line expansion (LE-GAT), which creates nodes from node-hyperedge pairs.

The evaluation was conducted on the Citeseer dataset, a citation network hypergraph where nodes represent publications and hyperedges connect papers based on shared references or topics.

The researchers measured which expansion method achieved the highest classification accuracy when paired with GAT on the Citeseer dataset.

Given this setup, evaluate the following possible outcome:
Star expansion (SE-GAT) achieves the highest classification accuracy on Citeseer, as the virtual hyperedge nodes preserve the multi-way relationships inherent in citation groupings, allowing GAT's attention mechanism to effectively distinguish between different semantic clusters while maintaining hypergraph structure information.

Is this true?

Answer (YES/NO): YES